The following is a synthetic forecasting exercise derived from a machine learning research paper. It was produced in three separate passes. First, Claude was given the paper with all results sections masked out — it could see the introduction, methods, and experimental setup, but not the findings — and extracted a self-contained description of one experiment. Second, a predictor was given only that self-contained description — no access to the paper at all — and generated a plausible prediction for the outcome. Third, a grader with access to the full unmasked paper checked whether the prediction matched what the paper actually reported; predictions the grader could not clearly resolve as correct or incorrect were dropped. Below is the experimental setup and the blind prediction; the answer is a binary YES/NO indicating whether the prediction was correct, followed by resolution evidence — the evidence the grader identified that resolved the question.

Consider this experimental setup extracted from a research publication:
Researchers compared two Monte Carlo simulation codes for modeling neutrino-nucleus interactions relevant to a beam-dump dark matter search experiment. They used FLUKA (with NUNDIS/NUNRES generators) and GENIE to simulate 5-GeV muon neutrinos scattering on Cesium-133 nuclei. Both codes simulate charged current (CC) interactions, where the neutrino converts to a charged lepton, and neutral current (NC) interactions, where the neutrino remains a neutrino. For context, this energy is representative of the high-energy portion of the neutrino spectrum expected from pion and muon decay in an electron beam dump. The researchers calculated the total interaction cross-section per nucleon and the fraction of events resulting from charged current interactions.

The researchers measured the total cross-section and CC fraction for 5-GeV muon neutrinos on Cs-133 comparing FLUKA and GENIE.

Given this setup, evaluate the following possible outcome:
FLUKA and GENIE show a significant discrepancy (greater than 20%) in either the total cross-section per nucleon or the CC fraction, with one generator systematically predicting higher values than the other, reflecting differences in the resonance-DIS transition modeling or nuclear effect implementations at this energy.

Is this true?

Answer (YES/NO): NO